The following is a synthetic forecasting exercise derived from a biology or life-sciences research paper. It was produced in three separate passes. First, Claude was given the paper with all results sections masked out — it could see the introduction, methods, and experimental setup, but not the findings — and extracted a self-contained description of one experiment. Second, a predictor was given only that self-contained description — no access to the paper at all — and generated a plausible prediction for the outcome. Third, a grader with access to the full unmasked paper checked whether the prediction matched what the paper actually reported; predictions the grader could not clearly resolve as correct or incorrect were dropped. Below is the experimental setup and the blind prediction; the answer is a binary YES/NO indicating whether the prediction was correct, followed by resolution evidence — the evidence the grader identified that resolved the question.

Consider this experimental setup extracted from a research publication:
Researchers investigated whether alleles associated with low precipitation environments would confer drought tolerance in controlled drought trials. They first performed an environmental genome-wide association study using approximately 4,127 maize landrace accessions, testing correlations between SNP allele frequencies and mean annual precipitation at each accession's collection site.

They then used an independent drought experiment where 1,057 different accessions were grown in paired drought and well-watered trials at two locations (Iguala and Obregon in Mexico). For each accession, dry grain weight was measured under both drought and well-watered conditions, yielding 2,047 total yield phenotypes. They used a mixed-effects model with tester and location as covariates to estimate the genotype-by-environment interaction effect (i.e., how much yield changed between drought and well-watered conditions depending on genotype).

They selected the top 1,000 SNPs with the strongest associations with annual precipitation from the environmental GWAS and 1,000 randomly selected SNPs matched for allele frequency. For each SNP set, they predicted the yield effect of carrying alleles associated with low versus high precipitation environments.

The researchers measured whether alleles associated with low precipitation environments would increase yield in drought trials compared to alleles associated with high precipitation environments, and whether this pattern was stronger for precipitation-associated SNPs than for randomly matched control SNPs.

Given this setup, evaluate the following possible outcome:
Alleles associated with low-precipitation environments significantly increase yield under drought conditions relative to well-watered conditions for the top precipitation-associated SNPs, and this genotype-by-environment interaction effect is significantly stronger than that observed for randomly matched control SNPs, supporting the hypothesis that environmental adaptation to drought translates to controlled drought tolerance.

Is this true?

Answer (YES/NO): YES